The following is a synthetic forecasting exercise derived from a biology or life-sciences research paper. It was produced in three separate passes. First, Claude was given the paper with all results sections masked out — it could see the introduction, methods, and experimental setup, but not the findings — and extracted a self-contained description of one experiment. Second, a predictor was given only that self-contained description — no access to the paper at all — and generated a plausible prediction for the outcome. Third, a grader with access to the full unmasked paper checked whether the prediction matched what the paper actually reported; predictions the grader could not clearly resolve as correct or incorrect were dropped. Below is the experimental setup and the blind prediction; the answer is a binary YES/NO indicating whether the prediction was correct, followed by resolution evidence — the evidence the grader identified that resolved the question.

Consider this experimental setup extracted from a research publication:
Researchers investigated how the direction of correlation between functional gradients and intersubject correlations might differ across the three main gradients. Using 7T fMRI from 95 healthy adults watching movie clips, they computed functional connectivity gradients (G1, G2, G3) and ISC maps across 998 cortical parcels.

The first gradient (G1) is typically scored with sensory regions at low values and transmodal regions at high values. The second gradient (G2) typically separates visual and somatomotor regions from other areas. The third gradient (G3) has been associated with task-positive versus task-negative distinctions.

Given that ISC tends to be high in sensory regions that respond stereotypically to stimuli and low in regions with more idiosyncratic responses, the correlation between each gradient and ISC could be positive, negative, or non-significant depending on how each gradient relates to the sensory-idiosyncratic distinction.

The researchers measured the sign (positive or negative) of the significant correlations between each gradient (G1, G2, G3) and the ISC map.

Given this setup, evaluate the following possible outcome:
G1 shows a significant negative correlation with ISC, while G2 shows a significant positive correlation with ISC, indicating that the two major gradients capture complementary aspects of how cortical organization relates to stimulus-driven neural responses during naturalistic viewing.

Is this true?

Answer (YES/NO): NO